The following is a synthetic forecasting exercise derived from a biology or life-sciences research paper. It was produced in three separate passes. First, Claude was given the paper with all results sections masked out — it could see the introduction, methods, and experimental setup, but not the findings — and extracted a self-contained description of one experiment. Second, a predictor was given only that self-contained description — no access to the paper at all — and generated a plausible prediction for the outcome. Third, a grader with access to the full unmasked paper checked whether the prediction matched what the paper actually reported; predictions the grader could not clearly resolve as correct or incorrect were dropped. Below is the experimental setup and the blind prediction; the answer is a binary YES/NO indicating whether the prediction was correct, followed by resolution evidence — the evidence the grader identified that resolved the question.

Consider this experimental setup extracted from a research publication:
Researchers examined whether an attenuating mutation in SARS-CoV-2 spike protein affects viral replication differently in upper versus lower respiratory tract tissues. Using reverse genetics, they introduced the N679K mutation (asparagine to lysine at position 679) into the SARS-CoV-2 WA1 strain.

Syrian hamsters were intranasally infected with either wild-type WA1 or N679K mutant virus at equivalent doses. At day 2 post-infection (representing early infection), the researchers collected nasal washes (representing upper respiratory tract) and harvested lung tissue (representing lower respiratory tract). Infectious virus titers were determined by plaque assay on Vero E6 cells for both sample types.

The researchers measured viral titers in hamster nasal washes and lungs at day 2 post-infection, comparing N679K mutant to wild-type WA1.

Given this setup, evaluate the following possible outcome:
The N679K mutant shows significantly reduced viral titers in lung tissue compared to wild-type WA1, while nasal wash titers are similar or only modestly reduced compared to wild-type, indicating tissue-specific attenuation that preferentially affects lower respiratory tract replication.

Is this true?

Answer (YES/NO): NO